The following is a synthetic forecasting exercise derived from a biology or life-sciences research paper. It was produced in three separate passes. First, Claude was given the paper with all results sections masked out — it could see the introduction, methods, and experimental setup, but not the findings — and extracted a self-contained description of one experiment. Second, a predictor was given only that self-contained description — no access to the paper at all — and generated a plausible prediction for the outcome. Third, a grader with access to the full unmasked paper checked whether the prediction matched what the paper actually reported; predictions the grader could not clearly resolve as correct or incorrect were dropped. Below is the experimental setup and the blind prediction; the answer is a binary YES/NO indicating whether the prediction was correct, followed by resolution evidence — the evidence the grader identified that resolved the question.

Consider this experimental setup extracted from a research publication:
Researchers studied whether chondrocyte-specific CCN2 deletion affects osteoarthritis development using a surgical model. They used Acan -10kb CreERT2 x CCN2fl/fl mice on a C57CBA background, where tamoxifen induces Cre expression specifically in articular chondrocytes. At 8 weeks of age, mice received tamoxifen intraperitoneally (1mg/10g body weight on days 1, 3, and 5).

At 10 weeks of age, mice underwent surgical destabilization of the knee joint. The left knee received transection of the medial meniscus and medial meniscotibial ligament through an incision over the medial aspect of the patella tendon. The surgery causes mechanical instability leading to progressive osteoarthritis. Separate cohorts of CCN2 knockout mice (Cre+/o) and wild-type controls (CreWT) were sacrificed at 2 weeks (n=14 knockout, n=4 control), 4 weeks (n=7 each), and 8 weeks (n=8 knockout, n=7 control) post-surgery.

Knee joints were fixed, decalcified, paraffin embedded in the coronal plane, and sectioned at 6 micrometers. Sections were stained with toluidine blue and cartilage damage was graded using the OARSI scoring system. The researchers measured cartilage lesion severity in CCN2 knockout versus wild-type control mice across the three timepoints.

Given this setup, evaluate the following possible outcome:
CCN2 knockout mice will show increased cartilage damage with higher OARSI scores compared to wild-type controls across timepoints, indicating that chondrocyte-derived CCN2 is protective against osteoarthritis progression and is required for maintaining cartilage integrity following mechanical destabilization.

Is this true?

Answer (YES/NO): NO